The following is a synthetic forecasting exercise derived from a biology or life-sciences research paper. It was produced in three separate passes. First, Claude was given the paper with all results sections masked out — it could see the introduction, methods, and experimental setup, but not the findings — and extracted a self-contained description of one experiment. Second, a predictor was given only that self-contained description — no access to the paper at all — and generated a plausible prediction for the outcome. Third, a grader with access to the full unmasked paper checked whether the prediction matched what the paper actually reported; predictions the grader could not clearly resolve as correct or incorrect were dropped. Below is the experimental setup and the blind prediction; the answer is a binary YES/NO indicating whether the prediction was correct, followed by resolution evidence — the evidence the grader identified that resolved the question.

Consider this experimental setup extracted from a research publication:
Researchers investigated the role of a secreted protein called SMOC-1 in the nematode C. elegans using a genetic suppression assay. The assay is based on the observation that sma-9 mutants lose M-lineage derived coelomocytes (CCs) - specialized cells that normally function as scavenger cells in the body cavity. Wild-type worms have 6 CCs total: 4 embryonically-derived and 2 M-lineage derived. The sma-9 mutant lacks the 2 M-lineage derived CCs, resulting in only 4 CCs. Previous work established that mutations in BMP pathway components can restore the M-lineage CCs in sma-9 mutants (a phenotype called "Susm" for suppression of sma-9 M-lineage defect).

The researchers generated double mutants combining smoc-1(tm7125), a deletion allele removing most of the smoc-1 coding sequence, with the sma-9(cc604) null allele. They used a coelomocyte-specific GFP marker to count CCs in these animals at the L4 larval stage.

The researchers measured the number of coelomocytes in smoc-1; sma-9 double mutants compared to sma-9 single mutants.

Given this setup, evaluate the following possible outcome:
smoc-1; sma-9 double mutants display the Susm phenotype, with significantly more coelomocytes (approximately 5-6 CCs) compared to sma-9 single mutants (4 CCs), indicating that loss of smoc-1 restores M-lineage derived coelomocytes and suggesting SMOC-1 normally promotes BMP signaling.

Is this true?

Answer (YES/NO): YES